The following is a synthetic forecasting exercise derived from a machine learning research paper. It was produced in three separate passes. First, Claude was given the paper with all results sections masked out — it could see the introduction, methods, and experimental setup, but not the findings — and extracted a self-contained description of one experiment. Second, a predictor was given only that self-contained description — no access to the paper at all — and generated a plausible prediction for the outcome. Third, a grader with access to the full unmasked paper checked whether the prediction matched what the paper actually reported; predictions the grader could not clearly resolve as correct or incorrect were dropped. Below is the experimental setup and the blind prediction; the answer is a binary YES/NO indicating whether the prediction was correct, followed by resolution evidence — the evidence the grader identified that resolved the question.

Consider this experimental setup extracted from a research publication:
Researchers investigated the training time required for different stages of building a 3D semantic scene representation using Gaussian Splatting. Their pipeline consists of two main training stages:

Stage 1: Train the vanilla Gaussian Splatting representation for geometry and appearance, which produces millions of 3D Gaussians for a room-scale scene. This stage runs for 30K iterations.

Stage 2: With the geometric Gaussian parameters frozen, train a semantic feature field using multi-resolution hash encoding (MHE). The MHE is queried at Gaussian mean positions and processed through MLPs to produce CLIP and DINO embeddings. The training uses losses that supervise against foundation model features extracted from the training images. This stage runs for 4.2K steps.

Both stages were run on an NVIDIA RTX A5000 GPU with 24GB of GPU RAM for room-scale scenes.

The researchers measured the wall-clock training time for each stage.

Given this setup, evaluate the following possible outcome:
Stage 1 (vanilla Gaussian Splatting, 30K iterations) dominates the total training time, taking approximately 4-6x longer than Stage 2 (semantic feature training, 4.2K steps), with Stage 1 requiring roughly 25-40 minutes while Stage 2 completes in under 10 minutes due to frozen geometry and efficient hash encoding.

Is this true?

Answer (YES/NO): NO